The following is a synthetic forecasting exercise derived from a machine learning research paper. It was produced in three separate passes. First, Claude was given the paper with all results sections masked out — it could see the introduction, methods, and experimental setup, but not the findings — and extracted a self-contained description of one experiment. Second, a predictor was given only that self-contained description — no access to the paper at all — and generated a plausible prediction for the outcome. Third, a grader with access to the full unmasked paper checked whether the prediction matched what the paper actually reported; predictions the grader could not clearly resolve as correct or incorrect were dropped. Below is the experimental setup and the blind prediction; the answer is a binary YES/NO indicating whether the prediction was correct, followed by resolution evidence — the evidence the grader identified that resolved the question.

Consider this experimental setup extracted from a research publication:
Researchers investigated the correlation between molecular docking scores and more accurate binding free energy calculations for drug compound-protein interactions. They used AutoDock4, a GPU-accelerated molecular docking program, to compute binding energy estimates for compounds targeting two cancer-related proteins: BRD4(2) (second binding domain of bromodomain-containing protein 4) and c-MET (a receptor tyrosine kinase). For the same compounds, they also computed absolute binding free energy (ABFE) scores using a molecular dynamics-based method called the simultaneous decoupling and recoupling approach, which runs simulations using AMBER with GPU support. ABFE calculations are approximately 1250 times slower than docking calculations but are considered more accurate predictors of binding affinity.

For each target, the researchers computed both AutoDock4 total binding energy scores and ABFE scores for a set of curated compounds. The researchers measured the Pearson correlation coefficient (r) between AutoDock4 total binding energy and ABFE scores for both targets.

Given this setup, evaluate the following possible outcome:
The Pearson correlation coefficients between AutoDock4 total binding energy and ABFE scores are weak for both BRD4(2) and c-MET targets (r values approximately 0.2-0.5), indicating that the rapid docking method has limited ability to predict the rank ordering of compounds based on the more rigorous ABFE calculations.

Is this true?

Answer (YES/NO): YES